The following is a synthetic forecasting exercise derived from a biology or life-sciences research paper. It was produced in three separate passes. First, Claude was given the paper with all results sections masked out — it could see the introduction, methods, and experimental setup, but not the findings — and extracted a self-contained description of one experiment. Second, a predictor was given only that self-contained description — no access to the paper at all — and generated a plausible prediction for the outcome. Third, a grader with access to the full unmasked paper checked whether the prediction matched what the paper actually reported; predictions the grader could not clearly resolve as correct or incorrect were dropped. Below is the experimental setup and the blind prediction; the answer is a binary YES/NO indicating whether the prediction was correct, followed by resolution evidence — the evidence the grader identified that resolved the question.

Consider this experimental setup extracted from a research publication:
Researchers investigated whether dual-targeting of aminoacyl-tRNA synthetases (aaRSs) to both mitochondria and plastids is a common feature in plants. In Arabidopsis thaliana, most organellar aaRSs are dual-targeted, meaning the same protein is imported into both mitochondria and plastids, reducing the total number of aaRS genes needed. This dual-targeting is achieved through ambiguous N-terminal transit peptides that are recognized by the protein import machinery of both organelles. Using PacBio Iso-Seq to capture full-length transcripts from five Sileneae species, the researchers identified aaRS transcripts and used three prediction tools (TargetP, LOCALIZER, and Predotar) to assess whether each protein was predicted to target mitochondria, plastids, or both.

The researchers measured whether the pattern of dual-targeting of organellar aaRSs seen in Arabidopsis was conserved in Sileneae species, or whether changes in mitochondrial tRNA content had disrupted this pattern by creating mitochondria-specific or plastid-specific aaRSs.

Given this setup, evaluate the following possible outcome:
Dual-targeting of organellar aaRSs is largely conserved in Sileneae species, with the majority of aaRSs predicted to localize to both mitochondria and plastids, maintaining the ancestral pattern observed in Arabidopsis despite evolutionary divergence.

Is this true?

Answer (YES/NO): NO